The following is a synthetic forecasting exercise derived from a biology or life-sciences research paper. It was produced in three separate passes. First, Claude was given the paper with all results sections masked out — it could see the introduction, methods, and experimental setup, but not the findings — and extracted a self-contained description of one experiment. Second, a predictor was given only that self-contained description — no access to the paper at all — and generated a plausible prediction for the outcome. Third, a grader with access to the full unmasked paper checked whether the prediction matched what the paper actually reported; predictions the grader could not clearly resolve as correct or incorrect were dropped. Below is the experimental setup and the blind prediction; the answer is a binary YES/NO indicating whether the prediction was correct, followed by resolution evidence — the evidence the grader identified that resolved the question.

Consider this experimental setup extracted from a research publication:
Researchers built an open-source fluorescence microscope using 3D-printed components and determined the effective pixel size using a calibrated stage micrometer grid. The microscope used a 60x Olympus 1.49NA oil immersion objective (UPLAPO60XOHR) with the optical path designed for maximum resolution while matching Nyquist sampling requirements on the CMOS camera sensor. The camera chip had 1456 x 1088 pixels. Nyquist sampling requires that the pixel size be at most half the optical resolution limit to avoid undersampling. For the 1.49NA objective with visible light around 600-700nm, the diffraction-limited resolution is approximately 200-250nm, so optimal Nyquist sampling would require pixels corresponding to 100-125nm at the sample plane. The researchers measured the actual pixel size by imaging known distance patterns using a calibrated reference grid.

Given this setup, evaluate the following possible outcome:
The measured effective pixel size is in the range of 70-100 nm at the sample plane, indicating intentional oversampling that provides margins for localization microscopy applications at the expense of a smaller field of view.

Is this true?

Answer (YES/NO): NO